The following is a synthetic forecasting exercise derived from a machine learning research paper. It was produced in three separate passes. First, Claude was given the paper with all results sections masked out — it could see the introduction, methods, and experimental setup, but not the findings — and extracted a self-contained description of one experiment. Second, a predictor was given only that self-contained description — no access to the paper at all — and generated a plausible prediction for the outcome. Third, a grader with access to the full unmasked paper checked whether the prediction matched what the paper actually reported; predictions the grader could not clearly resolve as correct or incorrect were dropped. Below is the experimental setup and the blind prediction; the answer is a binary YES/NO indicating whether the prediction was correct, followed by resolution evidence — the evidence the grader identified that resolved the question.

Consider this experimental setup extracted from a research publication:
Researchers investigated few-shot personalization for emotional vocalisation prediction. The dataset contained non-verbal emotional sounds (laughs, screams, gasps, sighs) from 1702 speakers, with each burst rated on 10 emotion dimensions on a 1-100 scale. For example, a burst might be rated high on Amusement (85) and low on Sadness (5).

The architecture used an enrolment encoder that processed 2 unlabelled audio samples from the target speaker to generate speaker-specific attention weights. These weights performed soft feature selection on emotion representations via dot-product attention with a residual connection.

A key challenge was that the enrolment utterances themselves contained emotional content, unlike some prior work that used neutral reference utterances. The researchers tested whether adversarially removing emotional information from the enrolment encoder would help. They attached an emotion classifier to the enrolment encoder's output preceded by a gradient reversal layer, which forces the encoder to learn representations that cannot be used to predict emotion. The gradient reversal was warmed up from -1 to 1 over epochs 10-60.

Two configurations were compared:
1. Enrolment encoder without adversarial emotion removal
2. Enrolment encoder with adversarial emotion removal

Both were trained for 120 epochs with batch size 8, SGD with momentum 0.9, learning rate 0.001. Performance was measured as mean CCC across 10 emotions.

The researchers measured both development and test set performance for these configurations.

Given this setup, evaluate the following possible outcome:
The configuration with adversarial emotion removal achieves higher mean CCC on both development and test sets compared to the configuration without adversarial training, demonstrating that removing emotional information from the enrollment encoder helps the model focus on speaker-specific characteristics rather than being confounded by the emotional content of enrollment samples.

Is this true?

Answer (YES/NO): NO